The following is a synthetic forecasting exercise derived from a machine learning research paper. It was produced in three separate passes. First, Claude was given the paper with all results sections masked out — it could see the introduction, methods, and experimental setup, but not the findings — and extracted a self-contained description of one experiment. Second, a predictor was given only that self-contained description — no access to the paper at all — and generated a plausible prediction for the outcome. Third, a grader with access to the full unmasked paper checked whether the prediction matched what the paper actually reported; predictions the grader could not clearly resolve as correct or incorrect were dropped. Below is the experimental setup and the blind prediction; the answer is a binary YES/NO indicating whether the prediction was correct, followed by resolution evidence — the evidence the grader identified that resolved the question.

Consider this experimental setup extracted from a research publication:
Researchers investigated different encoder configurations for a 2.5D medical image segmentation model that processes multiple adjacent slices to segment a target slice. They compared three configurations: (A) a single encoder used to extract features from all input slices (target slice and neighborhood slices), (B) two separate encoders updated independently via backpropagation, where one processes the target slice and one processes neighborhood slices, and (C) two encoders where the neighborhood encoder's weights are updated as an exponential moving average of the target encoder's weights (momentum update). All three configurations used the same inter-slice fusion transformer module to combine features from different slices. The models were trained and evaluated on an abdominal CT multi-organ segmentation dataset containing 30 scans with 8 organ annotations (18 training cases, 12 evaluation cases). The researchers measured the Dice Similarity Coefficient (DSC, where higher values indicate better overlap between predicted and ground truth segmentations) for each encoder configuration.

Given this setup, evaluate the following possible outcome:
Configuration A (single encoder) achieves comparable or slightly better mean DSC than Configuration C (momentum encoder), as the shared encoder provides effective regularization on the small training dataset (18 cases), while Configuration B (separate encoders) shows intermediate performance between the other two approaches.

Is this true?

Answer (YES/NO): NO